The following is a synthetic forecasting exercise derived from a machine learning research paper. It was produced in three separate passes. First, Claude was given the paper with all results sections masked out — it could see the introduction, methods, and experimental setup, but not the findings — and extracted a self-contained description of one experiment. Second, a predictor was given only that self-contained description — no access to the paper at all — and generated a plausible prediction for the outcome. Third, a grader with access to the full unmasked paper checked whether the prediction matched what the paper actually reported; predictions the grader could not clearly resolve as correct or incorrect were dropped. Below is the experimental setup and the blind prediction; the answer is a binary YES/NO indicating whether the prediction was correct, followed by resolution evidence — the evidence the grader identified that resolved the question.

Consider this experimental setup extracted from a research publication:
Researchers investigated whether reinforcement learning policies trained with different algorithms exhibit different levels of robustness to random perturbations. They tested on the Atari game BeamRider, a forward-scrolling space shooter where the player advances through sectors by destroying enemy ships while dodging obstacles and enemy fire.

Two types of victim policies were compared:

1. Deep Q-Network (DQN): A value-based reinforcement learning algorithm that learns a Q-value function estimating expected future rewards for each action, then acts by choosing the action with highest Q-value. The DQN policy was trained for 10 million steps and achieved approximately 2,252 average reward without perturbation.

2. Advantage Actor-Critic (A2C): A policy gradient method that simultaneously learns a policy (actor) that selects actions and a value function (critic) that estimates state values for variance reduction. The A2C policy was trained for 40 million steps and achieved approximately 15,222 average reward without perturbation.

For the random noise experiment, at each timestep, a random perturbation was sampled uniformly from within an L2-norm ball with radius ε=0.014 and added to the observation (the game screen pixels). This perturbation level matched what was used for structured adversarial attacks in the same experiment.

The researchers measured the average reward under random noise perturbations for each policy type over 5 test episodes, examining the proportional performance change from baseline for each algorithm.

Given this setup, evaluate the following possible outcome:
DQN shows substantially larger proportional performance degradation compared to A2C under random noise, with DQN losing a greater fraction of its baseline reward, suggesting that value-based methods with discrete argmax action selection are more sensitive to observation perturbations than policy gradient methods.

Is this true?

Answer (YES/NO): YES